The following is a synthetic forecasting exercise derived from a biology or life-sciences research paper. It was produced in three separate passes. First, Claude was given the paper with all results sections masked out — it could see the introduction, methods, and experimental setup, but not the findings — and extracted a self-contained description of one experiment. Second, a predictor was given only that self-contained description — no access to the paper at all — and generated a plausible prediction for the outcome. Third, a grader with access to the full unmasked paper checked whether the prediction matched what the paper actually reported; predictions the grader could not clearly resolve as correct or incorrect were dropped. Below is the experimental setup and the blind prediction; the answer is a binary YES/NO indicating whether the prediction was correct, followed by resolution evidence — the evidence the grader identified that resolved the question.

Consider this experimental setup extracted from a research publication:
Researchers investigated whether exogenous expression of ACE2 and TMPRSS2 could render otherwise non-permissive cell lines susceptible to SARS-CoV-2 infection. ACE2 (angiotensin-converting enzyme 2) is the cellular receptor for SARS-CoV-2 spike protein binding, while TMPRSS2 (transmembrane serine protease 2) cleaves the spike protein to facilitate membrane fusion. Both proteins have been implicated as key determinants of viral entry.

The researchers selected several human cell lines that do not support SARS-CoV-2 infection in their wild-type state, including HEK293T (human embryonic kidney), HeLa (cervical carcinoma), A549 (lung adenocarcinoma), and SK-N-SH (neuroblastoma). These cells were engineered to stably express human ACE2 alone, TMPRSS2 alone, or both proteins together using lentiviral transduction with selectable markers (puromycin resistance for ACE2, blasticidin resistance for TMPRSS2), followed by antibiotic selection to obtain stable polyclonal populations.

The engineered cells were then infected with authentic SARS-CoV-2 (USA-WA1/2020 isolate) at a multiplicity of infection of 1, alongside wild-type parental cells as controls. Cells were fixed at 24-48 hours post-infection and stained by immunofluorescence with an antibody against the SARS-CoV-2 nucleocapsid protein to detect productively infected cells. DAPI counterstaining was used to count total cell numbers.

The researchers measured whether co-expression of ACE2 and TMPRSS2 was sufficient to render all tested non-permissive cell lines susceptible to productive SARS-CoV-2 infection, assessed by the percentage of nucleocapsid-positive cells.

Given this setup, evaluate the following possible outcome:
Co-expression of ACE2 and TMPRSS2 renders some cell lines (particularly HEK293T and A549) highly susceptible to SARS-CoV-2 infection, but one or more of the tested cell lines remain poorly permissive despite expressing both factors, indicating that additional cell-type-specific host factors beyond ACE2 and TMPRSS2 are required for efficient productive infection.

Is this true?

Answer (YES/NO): YES